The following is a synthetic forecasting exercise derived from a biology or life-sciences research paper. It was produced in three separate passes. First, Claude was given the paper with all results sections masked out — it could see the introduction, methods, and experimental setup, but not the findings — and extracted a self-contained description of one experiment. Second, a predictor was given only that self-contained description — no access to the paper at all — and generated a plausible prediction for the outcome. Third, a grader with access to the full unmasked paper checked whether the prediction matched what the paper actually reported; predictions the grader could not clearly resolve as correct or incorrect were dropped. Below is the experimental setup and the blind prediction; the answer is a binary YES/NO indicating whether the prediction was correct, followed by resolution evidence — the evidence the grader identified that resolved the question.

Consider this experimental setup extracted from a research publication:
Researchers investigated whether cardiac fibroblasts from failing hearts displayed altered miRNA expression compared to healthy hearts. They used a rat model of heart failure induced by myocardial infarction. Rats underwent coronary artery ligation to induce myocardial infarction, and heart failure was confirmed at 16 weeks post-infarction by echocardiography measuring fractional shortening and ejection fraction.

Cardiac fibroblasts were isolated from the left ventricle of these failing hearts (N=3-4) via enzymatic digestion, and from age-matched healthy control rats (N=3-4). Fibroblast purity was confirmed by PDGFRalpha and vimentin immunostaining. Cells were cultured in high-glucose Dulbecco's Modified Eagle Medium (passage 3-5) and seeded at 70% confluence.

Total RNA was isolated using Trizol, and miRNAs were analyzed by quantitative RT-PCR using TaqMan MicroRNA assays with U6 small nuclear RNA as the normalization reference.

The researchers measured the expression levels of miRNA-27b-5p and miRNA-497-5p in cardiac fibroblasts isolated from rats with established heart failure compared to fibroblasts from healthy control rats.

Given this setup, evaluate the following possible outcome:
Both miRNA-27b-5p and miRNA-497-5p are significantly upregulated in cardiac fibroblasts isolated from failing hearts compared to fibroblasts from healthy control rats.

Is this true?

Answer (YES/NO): YES